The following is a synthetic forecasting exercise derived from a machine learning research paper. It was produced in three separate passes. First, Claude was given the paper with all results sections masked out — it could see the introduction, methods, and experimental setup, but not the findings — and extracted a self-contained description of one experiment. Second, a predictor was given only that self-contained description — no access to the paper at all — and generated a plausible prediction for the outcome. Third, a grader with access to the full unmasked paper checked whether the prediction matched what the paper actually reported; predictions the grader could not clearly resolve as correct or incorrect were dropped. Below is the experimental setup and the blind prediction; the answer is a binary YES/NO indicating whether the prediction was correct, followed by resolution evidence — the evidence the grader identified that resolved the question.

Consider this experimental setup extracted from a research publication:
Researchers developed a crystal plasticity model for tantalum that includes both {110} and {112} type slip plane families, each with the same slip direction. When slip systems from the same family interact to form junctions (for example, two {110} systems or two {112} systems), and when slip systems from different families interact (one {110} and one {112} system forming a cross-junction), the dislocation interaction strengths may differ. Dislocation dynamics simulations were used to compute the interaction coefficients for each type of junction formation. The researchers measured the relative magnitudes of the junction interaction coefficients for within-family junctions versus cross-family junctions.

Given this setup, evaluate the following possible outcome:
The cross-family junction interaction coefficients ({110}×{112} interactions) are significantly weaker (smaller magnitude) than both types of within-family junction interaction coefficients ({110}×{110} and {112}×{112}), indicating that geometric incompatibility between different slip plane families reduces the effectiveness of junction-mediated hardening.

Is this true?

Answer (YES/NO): NO